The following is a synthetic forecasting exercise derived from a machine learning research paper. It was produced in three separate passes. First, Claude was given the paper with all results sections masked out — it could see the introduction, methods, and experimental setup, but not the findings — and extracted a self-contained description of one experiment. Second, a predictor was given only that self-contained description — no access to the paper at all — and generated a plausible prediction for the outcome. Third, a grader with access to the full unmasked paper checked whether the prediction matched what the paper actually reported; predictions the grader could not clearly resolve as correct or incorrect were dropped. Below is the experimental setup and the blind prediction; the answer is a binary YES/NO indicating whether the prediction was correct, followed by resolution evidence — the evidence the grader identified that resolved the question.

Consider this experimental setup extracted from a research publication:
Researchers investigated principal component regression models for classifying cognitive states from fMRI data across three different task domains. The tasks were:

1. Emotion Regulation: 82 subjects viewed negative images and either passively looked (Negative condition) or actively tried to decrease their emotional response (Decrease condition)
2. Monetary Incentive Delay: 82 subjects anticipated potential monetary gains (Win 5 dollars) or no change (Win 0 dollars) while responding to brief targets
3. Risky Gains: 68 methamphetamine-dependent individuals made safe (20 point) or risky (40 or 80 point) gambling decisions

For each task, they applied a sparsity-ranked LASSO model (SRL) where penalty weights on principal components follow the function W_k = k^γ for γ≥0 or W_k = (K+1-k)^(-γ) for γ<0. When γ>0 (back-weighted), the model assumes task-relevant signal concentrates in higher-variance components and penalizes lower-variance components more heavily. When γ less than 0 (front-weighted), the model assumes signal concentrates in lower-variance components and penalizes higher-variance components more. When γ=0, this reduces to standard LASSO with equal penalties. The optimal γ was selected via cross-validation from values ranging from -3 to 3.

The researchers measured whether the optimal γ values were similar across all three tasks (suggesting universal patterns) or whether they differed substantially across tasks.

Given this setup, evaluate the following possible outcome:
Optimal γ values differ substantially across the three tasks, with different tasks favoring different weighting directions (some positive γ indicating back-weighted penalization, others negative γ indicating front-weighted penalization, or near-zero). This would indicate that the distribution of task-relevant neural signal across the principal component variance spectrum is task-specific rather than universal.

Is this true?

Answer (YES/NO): NO